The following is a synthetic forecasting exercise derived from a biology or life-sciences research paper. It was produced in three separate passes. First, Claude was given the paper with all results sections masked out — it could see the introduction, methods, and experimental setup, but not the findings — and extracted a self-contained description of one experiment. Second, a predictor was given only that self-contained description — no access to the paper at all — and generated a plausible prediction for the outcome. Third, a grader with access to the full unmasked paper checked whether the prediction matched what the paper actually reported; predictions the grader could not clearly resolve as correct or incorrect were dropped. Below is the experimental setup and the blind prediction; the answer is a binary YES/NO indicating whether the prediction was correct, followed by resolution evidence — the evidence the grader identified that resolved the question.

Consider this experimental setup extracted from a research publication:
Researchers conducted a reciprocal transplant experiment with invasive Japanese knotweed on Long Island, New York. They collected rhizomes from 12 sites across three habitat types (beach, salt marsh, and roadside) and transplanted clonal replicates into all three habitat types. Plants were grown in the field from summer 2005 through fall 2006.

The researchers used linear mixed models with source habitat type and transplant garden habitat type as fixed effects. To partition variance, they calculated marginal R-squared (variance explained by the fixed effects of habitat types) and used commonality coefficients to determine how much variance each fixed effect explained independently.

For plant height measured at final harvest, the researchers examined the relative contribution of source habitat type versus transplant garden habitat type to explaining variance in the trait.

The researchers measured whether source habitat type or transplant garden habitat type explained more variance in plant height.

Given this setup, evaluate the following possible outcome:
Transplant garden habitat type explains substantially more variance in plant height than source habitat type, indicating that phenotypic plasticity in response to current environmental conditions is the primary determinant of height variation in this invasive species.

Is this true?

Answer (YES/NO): NO